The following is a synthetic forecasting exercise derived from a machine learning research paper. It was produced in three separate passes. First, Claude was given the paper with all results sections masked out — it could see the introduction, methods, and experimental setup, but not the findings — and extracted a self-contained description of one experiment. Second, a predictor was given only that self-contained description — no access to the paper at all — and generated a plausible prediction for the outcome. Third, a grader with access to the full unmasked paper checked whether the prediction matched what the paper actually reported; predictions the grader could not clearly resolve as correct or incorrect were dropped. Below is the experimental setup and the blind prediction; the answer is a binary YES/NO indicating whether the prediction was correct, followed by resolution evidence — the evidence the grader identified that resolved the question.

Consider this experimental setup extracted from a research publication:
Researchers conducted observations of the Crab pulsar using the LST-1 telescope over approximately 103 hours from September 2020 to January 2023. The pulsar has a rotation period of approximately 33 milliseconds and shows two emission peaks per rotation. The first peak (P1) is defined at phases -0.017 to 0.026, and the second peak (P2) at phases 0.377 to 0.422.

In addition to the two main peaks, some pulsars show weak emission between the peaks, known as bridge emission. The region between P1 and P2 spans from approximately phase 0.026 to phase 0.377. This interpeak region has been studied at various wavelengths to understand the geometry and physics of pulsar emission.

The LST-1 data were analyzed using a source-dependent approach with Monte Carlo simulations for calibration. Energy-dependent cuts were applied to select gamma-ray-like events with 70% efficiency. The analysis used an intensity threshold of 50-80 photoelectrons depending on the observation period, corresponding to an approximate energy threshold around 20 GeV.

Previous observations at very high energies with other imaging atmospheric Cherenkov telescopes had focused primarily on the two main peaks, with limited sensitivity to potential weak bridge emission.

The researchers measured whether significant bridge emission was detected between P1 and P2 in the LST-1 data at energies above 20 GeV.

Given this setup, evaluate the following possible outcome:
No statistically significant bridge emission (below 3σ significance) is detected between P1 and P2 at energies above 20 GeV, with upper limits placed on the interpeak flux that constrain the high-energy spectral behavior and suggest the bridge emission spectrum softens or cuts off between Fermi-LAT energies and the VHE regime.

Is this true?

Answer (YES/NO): NO